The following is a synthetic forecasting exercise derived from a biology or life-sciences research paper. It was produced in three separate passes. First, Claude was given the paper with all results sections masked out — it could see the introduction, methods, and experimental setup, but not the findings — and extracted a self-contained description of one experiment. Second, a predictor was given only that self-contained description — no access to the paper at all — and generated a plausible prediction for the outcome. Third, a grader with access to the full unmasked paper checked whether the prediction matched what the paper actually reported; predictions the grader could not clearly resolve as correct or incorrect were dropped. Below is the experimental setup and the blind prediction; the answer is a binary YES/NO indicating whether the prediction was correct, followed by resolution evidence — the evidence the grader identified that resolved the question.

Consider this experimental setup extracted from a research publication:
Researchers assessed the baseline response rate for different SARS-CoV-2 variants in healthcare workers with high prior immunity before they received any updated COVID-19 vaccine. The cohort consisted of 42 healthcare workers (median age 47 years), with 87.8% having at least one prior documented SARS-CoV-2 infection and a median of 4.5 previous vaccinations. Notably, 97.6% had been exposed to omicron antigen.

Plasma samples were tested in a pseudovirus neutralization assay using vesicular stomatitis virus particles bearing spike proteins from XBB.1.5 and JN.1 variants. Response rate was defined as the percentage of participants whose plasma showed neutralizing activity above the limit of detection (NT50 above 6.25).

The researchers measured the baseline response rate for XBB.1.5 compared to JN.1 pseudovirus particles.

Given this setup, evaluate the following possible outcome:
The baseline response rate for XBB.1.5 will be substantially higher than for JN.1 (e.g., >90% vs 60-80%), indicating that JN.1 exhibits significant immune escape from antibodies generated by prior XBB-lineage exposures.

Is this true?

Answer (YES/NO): NO